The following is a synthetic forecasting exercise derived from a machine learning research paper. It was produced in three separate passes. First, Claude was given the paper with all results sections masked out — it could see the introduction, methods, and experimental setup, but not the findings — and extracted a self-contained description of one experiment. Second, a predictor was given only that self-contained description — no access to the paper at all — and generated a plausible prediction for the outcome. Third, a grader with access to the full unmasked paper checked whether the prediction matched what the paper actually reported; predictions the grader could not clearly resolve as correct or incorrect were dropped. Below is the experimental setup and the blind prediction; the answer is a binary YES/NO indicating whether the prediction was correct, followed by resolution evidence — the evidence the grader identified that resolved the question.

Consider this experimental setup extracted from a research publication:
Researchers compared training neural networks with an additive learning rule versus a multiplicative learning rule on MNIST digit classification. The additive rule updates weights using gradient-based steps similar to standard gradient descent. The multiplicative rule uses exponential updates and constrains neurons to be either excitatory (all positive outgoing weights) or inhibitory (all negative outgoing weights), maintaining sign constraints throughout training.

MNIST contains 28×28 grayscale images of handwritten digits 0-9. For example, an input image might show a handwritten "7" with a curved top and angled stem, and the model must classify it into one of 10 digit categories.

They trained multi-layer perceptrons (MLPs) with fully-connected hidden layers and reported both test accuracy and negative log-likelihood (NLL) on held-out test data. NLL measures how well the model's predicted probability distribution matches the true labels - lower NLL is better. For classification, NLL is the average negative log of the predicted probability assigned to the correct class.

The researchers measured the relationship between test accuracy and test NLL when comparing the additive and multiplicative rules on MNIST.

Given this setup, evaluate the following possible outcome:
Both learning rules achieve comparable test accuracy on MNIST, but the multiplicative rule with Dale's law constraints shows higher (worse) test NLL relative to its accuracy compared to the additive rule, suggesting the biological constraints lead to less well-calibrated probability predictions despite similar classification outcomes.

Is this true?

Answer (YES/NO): NO